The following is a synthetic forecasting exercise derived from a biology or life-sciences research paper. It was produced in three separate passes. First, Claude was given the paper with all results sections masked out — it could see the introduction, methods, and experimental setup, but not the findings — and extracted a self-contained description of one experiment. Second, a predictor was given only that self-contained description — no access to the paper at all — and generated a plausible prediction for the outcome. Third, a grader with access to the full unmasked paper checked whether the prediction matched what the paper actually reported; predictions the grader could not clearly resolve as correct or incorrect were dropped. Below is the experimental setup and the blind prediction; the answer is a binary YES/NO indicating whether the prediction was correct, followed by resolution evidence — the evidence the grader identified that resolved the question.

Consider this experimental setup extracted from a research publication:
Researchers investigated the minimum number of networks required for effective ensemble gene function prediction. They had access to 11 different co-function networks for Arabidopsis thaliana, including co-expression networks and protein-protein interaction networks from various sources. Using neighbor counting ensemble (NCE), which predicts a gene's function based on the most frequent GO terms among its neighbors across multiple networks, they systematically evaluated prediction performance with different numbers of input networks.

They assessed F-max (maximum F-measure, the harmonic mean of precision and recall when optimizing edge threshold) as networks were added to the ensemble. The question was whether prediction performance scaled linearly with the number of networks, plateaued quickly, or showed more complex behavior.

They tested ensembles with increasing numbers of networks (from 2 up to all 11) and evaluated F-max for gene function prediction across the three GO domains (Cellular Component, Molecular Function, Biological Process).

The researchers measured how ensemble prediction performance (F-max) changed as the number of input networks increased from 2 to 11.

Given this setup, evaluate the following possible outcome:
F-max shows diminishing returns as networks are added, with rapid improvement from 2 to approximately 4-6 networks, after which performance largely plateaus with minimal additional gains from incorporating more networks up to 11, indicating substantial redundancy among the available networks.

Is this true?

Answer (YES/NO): NO